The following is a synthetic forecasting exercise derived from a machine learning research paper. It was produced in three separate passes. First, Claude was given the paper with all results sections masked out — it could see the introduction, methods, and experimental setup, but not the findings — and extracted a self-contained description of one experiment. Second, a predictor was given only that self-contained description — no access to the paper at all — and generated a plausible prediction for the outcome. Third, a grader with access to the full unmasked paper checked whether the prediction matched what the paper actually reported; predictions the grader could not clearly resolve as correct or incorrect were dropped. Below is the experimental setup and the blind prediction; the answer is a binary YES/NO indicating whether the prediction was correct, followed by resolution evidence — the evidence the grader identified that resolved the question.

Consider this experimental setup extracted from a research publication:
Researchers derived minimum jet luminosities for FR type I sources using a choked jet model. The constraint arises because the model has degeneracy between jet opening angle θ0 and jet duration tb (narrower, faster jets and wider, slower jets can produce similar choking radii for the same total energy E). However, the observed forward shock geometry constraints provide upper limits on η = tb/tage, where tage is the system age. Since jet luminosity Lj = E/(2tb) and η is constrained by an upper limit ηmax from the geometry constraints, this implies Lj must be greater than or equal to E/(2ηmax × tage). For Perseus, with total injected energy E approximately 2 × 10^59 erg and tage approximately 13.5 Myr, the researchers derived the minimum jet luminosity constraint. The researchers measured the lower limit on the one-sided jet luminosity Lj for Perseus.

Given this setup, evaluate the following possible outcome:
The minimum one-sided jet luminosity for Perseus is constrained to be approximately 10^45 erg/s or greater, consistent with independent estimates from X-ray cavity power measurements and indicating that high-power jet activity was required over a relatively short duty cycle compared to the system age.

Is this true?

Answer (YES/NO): NO